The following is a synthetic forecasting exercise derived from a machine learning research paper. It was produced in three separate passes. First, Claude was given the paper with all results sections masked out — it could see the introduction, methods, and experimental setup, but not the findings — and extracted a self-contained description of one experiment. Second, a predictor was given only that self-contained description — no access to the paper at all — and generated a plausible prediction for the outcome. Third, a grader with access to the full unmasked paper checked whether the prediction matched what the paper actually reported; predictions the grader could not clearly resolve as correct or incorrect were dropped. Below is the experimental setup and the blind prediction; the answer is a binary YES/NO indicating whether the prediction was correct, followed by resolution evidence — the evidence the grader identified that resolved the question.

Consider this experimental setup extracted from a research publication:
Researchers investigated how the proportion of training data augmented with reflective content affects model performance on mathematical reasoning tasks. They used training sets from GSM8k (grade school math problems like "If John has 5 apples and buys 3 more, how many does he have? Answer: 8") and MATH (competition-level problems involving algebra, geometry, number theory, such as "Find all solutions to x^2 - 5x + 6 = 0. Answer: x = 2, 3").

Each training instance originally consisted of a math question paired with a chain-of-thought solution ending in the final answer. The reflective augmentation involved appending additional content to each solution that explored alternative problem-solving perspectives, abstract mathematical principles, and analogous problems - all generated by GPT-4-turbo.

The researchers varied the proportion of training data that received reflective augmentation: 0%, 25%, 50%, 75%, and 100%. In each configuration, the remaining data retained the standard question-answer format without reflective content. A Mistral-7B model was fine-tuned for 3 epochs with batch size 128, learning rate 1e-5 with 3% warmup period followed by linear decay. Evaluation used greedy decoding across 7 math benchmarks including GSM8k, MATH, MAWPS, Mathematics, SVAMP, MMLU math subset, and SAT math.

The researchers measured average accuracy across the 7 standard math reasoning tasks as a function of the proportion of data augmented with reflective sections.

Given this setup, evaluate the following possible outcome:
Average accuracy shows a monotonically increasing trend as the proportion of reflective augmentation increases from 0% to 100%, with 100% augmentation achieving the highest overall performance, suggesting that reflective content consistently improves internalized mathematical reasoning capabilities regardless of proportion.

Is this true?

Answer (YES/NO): YES